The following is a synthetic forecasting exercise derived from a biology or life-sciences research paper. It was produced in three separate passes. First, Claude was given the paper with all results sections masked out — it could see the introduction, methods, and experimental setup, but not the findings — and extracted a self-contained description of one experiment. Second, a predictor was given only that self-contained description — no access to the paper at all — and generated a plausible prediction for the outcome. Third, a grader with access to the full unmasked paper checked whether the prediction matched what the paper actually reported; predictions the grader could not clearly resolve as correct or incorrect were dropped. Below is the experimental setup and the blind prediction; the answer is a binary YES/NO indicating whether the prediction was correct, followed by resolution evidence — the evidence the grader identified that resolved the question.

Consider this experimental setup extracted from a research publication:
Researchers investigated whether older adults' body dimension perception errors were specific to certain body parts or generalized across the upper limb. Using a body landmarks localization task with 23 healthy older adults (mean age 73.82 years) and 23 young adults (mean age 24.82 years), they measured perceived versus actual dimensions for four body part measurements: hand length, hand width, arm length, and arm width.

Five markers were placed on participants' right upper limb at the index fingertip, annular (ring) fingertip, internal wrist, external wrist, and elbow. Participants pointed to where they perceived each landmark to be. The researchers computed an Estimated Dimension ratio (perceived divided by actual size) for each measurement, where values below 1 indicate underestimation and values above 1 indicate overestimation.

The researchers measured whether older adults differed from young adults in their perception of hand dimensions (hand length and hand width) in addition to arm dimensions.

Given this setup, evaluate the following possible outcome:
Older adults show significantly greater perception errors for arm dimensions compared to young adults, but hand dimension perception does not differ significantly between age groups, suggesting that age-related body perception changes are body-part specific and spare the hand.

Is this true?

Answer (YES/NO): NO